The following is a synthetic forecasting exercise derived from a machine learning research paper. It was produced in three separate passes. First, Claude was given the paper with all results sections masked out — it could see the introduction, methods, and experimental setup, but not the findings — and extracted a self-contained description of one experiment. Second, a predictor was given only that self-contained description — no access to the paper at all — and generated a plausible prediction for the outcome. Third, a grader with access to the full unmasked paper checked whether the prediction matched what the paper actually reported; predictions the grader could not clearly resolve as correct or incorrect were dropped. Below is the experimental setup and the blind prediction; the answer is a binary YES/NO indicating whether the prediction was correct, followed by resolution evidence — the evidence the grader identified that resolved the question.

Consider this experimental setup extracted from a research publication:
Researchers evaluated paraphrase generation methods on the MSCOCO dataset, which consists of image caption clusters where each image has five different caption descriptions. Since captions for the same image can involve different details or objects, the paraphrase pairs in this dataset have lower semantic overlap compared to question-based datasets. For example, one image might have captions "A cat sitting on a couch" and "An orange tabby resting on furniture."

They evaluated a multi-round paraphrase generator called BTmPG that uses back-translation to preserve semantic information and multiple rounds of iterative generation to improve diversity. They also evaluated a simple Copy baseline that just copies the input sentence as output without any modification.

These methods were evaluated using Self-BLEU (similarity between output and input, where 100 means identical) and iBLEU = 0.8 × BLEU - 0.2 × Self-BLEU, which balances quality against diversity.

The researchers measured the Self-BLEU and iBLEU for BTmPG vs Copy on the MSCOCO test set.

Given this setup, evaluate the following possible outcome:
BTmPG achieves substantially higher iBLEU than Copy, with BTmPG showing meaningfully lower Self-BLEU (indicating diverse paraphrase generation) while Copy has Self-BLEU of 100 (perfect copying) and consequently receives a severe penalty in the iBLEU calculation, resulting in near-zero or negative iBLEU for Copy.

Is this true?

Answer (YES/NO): YES